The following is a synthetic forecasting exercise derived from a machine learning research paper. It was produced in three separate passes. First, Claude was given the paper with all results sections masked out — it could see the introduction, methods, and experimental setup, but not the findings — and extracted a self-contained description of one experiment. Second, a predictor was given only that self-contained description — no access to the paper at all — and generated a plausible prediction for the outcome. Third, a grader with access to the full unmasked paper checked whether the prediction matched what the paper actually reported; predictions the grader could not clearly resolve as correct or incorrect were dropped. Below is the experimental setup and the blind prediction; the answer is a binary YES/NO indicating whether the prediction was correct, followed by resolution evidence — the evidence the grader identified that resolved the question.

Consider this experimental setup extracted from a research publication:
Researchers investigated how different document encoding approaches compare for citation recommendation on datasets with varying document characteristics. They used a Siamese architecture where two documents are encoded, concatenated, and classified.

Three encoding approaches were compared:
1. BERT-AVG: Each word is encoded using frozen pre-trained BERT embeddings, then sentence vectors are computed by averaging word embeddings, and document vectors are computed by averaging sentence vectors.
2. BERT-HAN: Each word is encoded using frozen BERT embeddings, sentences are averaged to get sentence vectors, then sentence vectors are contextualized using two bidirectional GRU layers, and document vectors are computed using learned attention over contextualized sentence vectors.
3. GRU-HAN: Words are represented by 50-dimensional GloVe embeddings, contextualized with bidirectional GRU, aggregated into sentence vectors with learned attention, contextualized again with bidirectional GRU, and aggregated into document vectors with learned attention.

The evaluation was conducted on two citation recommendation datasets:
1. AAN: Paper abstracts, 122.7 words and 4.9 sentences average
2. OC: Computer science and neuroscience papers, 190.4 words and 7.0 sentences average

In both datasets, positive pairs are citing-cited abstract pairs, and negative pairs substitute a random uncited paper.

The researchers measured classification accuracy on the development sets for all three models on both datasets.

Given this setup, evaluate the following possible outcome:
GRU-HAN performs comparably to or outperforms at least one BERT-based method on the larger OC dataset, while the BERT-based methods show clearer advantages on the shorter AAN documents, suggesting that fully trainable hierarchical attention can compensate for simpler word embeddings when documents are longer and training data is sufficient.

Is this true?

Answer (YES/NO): NO